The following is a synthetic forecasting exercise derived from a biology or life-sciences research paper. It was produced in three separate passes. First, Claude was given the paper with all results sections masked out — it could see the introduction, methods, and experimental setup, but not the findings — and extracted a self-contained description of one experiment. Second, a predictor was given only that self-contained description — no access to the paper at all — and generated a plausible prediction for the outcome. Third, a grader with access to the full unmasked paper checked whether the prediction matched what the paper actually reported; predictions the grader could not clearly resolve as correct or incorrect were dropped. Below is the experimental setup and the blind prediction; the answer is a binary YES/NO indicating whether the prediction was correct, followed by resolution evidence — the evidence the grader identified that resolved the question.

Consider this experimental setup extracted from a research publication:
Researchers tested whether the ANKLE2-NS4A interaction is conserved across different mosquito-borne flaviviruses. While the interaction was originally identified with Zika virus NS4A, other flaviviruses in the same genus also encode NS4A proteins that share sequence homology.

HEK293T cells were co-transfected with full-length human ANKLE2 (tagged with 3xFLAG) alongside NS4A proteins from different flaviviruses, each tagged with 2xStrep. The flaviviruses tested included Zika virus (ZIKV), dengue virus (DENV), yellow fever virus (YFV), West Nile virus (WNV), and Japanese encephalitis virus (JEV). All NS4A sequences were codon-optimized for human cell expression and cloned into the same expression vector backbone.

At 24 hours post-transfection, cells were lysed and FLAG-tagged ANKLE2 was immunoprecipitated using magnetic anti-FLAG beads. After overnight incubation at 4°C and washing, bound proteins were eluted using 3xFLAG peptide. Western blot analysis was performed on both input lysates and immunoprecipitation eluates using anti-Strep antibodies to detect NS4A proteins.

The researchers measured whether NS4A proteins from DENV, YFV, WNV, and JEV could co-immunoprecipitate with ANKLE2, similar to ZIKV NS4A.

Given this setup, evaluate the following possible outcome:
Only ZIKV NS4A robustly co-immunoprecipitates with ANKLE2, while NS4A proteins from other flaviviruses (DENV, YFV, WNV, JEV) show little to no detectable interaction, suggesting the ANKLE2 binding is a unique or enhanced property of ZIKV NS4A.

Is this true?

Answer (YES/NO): NO